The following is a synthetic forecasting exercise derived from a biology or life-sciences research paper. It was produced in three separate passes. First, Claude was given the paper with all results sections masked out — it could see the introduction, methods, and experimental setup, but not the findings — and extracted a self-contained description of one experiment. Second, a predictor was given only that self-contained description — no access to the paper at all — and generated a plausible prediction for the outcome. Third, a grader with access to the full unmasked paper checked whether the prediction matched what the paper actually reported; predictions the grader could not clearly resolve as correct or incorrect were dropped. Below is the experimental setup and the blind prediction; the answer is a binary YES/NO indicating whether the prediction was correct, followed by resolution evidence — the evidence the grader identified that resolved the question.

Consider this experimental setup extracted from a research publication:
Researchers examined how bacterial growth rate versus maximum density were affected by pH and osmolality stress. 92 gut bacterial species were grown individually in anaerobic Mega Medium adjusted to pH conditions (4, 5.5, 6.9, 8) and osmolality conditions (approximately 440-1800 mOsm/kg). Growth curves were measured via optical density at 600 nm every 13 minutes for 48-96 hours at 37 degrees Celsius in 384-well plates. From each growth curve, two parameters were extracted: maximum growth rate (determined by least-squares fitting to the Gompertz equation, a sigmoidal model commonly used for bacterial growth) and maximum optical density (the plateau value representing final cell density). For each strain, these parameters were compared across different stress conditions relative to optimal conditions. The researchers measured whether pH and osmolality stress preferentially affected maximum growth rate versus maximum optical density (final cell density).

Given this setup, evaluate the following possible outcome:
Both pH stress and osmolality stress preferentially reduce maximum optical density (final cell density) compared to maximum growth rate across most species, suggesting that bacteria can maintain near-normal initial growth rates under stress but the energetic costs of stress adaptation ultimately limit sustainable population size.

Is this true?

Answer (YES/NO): NO